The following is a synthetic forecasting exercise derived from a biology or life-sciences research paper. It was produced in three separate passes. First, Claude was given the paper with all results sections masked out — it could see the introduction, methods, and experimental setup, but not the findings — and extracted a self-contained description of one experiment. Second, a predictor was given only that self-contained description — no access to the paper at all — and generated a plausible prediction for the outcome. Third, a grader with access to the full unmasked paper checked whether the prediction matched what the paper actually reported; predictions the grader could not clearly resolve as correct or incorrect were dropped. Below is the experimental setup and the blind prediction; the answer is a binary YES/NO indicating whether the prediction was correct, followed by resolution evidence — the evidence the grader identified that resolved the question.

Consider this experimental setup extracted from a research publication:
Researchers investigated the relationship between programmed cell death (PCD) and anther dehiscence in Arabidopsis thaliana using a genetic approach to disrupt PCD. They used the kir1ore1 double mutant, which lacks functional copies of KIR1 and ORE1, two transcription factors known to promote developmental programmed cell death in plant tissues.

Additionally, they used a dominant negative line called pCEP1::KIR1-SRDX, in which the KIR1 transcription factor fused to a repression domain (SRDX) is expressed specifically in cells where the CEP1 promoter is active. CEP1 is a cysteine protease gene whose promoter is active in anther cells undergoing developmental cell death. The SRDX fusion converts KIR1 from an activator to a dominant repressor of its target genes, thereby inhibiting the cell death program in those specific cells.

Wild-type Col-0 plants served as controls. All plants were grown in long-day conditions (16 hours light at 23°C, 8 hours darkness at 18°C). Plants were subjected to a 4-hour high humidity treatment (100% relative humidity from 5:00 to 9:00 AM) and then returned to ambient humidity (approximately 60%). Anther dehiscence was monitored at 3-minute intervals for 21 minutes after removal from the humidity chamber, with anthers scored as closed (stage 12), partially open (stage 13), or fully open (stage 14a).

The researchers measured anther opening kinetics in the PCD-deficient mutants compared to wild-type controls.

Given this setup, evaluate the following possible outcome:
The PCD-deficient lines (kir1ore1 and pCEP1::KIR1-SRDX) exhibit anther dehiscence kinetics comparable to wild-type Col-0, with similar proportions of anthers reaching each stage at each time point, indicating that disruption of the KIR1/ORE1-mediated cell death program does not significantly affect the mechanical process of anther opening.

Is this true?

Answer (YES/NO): NO